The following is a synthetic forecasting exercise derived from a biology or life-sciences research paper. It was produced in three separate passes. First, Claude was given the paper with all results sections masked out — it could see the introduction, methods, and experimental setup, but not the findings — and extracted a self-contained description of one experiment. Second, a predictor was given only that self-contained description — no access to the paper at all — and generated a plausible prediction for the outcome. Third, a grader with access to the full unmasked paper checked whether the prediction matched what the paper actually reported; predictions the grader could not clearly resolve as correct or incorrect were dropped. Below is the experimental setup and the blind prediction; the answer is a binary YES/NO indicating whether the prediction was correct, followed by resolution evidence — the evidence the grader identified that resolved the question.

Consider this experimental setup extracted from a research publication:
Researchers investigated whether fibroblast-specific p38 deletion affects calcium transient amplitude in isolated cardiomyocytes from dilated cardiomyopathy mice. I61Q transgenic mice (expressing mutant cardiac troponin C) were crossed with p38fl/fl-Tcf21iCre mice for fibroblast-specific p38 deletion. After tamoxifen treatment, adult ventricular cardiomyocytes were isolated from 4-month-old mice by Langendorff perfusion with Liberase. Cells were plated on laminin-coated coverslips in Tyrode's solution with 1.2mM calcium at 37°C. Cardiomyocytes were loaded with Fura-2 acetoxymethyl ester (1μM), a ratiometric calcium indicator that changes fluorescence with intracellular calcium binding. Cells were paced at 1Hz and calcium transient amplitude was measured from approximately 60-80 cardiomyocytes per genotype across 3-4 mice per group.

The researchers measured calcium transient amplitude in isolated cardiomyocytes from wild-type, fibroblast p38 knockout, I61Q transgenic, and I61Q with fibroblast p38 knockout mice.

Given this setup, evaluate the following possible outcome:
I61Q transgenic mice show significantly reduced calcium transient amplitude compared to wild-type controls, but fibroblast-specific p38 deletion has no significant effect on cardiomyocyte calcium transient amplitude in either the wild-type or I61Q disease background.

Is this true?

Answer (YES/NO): NO